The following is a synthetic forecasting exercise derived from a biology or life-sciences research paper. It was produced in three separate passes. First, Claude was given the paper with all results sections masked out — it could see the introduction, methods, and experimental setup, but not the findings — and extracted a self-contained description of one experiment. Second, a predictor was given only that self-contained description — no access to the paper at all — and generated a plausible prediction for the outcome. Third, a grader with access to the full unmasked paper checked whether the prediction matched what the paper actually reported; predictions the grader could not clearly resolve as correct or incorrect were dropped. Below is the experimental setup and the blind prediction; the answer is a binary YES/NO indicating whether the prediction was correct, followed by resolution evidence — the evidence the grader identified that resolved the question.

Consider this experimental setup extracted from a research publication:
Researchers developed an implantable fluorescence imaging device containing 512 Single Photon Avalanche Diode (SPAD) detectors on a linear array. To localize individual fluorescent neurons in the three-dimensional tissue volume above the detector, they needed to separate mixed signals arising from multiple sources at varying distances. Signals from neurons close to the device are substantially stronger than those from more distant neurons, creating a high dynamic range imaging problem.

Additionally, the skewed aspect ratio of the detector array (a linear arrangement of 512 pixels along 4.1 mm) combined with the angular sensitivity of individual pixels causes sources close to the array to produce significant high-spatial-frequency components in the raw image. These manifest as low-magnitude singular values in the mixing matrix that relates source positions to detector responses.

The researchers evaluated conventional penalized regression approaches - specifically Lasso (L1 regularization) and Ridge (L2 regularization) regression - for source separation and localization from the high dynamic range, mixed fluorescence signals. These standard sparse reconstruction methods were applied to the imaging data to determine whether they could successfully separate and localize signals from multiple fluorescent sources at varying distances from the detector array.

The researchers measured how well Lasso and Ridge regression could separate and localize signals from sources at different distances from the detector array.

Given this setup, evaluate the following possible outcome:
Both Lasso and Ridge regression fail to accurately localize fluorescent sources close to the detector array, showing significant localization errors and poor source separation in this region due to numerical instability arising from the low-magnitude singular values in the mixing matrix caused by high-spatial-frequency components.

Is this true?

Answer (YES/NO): NO